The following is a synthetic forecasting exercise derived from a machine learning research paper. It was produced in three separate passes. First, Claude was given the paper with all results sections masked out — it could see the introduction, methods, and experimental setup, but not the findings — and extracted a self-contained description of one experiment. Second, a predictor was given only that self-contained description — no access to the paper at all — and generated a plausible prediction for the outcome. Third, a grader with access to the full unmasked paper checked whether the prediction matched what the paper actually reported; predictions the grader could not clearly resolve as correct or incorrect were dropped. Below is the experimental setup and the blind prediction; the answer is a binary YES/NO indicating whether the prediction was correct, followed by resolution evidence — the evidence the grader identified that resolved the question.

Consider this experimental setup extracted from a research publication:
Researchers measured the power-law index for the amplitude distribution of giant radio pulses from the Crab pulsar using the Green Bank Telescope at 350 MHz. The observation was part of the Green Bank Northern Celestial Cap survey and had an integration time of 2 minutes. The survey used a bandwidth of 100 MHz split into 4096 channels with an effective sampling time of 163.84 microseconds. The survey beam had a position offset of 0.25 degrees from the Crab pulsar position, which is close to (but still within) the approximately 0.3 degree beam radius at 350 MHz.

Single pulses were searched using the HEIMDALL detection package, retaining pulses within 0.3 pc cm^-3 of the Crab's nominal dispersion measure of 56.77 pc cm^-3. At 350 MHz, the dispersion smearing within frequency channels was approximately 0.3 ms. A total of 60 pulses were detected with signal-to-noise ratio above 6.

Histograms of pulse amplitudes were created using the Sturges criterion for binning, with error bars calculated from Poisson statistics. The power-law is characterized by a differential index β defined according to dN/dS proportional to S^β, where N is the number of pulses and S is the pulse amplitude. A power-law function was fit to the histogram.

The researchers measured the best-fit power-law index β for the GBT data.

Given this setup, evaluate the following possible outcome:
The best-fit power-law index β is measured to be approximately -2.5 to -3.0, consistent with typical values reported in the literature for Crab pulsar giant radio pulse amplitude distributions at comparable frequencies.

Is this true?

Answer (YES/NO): NO